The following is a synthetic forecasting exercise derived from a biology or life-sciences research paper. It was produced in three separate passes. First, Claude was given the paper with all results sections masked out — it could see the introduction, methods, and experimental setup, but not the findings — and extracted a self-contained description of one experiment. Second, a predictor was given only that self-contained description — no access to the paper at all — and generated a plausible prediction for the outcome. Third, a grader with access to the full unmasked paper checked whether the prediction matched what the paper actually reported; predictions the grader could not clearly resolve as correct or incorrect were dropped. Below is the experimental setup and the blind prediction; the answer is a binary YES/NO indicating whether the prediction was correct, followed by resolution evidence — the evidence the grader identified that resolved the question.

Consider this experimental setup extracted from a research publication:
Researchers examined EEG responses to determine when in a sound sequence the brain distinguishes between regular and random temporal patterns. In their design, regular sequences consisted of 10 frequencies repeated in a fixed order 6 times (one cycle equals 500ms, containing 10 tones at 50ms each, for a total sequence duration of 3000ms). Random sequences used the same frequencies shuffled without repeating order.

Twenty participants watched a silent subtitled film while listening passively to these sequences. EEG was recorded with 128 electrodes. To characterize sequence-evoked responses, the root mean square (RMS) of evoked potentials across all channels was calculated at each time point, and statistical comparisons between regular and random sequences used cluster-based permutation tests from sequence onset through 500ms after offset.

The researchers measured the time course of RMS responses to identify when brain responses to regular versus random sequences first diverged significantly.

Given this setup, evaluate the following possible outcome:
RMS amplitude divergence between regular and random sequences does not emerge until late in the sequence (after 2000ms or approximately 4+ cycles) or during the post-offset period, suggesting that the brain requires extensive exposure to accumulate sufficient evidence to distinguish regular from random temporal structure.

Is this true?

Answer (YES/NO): NO